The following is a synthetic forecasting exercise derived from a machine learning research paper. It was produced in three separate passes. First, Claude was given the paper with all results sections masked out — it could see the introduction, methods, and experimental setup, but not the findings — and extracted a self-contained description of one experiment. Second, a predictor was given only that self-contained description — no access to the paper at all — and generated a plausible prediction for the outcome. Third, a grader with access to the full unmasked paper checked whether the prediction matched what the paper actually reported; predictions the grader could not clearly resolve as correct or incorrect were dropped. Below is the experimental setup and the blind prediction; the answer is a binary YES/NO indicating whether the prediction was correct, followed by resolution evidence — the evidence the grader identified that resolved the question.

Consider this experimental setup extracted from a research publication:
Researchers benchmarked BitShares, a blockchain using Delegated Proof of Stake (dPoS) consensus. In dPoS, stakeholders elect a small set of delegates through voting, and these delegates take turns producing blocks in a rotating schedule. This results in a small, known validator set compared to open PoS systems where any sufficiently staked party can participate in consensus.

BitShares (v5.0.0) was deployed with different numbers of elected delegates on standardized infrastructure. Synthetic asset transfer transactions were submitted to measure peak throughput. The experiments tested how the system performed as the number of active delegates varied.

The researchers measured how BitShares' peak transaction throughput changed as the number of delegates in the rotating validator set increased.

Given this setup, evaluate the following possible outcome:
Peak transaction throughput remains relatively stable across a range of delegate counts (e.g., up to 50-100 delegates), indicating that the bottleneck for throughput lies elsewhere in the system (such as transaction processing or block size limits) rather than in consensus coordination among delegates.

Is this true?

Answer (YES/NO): NO